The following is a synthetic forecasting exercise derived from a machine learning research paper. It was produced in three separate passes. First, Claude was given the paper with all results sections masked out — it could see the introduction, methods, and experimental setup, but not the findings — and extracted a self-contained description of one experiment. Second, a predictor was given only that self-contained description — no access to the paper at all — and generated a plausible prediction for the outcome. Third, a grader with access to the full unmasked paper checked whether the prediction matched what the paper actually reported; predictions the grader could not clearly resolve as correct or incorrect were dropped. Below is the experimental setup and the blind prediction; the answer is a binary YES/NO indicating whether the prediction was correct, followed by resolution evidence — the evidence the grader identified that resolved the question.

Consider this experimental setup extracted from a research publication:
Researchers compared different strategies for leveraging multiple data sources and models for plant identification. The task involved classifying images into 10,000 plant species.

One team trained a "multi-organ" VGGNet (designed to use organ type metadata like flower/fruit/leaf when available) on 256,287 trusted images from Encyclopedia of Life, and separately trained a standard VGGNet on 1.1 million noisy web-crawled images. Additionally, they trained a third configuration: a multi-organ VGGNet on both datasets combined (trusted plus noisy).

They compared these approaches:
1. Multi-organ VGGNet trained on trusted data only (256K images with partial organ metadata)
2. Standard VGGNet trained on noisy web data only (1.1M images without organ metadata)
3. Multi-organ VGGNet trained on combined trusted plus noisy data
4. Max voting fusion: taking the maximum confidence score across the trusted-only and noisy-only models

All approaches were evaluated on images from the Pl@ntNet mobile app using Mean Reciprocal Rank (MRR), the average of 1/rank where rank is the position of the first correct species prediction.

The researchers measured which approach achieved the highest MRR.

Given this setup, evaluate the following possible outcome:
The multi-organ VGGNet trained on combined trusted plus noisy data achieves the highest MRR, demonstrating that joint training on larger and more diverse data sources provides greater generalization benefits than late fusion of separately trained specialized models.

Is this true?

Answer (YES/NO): NO